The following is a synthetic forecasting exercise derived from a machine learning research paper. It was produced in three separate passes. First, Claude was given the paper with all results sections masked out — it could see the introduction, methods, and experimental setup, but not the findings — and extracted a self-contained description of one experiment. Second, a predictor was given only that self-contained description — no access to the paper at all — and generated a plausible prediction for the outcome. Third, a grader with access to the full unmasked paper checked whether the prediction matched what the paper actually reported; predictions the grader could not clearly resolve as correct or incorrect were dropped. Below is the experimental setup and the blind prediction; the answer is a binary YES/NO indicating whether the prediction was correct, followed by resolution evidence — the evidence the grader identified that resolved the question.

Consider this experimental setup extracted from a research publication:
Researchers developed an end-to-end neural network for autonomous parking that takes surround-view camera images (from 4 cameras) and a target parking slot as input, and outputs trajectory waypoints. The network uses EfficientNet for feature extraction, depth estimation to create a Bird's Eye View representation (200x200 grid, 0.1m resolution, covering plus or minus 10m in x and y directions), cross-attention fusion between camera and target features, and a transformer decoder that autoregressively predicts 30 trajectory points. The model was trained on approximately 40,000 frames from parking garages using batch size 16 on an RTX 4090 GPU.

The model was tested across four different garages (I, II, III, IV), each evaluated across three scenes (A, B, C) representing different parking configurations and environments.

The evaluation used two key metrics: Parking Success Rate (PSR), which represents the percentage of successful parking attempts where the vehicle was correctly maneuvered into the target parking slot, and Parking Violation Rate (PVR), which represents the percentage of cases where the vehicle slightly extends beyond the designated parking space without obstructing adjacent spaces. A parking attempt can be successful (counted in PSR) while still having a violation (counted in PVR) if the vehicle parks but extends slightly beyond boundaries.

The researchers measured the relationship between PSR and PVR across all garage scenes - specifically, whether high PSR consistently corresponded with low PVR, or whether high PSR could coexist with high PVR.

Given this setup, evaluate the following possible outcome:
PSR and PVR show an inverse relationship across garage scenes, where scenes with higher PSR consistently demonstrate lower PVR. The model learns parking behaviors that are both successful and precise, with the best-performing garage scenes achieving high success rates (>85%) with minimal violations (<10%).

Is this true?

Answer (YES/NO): NO